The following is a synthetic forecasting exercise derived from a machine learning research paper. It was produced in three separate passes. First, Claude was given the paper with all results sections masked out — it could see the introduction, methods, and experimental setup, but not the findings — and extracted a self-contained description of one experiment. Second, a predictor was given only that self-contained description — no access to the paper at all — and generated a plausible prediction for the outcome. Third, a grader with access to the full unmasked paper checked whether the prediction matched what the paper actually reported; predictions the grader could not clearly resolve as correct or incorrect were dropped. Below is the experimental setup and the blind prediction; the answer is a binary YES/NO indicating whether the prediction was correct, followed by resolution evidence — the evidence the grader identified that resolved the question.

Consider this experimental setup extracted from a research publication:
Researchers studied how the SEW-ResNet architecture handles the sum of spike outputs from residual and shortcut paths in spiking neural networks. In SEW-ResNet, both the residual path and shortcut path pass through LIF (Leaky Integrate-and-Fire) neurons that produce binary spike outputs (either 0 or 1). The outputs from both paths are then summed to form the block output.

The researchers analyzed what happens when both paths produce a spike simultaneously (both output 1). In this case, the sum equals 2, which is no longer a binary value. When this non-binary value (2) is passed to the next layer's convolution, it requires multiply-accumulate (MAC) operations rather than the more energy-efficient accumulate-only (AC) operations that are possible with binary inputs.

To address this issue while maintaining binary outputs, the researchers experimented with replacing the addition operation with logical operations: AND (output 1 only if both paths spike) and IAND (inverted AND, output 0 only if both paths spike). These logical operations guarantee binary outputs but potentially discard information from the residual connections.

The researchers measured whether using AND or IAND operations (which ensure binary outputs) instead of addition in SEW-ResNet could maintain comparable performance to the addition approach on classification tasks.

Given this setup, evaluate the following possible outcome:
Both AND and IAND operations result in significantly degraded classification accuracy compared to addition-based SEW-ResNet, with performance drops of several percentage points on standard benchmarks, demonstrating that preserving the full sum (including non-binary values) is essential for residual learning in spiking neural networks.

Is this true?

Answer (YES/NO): YES